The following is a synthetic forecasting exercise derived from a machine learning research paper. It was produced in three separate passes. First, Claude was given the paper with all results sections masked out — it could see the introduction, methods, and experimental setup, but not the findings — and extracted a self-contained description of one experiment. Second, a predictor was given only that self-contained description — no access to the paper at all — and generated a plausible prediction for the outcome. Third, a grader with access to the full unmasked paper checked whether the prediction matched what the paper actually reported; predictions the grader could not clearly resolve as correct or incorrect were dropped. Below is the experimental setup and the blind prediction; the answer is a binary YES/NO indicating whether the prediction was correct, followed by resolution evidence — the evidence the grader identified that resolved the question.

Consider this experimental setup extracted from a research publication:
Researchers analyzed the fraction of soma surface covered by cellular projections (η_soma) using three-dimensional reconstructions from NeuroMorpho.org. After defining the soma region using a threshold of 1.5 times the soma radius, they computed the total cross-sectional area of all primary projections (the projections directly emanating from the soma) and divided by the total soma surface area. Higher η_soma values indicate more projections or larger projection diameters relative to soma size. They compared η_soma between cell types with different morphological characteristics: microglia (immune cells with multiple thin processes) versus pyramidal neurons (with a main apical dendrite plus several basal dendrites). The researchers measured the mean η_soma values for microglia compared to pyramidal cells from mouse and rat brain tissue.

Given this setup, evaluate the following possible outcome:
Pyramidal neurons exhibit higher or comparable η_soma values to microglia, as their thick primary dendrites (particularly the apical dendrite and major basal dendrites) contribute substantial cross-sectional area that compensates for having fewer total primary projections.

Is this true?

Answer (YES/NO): YES